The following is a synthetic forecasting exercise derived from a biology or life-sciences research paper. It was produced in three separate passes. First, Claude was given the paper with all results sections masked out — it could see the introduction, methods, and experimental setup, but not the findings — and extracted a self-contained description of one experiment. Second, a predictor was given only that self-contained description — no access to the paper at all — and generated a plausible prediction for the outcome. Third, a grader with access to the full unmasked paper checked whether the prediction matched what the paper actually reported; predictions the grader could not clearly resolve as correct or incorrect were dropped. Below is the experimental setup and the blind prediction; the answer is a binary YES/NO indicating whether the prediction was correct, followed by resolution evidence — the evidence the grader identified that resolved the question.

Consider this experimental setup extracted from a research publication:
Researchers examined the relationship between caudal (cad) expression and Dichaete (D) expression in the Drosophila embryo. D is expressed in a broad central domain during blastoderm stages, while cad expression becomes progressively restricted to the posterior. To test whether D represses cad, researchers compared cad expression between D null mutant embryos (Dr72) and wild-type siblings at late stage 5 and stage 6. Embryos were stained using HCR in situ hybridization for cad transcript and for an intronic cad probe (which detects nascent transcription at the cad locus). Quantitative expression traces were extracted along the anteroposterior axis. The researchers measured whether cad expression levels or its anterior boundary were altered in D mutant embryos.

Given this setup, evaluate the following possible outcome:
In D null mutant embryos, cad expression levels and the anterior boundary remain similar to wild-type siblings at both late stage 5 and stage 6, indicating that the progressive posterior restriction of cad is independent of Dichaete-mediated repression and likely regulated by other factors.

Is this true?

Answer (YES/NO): NO